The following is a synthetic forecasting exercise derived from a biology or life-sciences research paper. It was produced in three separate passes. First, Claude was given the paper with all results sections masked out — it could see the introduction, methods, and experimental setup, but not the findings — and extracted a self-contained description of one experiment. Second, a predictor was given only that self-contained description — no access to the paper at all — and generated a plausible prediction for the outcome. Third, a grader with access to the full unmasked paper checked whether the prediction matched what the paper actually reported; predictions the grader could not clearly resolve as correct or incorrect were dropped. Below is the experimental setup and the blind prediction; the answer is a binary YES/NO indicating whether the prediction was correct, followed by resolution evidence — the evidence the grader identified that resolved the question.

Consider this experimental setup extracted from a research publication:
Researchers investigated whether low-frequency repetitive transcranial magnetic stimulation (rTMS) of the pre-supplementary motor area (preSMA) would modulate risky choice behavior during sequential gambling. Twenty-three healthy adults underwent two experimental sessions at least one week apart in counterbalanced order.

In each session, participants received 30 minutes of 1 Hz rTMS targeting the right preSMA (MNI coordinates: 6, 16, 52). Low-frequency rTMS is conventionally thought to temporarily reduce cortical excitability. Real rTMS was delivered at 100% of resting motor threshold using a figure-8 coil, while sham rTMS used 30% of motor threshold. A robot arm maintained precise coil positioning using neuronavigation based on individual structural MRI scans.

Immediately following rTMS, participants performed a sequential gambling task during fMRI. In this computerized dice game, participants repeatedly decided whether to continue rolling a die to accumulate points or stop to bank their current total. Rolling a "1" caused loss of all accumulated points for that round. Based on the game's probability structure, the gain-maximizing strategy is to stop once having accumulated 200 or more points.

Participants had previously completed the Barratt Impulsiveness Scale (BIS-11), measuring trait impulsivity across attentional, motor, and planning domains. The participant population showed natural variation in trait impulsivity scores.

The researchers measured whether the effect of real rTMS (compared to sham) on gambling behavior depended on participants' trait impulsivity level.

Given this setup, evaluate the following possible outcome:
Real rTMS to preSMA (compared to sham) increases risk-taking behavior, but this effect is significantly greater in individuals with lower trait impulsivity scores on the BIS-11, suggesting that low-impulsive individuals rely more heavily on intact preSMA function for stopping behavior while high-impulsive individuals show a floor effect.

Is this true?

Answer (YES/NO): NO